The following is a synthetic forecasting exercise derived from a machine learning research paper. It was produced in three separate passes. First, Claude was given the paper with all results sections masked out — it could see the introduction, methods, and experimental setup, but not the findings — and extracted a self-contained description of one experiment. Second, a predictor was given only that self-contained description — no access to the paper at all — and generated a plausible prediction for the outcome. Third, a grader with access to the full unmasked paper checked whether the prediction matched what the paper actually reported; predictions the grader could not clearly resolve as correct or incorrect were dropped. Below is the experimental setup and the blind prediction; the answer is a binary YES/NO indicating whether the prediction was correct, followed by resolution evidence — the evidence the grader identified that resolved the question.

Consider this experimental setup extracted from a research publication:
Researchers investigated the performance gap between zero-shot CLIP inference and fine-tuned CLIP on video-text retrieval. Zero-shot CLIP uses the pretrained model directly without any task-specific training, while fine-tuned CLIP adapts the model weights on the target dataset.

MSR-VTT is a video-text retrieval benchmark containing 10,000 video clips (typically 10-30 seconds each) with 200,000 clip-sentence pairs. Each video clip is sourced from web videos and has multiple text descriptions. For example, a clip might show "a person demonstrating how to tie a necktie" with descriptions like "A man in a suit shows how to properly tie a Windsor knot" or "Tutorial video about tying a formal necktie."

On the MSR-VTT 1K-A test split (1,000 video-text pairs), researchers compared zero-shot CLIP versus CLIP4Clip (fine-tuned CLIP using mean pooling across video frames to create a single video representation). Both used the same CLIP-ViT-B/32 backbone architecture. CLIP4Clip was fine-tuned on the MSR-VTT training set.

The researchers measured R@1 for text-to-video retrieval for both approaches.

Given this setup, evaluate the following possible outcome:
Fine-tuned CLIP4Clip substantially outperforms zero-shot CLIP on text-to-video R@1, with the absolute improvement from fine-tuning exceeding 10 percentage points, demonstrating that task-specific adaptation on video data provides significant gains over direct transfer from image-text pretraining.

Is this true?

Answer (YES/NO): YES